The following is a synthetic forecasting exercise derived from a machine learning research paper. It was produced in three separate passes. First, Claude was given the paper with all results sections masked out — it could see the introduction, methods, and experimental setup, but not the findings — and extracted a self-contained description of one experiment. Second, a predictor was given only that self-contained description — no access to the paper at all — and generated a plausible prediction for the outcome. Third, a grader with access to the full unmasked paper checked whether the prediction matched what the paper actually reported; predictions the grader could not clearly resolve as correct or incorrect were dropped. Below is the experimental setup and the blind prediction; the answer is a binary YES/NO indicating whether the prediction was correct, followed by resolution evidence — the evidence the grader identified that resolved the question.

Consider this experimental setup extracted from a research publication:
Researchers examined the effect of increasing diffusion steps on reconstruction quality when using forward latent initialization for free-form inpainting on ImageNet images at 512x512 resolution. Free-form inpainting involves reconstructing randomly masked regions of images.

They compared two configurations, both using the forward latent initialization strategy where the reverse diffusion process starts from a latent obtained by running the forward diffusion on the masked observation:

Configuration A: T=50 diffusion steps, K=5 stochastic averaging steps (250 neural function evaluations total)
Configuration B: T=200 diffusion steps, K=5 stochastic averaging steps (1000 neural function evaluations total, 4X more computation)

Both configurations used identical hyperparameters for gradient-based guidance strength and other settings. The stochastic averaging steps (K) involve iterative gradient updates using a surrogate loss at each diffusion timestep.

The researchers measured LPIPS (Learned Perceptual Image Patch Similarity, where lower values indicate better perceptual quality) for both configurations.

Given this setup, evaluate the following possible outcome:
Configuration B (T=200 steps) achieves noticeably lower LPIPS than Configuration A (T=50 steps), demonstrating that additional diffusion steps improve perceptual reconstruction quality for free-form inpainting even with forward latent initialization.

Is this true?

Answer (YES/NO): NO